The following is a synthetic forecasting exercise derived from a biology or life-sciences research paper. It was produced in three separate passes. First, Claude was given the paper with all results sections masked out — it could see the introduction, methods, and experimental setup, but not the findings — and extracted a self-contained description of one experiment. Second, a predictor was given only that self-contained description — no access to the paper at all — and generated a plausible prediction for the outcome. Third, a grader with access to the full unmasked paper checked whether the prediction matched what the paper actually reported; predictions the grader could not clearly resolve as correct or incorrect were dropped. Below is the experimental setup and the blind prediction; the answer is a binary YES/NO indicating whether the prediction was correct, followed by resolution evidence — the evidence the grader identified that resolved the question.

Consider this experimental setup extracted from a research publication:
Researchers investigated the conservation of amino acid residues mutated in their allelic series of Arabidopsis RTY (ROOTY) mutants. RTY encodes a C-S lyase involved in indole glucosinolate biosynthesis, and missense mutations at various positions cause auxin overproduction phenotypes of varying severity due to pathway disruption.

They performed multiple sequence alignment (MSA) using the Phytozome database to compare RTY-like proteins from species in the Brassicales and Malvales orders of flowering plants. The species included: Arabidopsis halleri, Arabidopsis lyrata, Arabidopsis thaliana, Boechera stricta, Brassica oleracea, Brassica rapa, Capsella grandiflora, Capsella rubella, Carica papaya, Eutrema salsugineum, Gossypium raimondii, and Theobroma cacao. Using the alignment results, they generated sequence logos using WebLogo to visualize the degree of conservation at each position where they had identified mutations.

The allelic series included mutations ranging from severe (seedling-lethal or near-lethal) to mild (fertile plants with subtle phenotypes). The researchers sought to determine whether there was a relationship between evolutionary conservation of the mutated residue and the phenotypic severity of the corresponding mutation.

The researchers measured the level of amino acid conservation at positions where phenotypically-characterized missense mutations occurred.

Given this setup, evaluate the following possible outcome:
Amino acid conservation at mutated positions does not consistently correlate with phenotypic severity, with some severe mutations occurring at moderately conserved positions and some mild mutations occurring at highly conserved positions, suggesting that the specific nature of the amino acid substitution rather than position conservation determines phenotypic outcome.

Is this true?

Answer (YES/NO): NO